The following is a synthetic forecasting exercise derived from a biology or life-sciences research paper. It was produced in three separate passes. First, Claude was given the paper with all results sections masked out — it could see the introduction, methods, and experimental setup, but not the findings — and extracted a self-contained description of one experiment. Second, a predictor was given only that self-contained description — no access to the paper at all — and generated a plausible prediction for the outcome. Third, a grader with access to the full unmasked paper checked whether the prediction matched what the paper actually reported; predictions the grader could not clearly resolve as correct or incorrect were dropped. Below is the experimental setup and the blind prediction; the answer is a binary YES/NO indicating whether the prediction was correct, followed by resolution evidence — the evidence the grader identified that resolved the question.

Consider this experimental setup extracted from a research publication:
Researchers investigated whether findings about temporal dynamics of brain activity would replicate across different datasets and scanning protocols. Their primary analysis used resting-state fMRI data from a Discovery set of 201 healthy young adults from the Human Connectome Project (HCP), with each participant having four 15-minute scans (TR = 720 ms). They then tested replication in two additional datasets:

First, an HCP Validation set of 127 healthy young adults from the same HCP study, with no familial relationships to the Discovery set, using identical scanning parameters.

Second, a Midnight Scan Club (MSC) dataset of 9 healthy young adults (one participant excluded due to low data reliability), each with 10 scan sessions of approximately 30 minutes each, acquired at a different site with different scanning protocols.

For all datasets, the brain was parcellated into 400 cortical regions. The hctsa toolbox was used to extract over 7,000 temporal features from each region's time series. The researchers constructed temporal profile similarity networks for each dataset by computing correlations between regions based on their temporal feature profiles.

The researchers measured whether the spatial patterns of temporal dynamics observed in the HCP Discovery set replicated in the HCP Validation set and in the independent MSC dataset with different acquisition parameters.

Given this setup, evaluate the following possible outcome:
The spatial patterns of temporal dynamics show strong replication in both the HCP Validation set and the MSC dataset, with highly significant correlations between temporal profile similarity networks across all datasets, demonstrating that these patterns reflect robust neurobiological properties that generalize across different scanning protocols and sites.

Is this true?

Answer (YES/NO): YES